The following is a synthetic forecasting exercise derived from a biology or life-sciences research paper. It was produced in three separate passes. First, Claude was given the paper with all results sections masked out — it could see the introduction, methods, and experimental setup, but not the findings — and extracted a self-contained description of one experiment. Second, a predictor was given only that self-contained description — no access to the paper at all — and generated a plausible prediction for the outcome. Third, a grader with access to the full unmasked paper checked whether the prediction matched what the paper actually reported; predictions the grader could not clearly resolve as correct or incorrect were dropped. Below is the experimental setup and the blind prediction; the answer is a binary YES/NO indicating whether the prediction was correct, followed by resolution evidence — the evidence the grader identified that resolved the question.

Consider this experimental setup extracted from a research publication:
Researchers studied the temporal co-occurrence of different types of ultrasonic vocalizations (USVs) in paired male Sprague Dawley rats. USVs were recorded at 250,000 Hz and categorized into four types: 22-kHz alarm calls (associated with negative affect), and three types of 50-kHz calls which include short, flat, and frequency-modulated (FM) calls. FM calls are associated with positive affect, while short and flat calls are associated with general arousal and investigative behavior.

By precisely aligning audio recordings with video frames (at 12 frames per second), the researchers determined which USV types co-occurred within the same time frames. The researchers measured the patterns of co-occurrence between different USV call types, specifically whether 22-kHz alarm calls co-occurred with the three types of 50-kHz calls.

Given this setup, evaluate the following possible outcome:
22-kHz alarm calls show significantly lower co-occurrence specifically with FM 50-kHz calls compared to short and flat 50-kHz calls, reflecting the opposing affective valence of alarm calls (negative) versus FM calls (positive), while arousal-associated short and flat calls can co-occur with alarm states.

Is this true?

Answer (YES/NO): NO